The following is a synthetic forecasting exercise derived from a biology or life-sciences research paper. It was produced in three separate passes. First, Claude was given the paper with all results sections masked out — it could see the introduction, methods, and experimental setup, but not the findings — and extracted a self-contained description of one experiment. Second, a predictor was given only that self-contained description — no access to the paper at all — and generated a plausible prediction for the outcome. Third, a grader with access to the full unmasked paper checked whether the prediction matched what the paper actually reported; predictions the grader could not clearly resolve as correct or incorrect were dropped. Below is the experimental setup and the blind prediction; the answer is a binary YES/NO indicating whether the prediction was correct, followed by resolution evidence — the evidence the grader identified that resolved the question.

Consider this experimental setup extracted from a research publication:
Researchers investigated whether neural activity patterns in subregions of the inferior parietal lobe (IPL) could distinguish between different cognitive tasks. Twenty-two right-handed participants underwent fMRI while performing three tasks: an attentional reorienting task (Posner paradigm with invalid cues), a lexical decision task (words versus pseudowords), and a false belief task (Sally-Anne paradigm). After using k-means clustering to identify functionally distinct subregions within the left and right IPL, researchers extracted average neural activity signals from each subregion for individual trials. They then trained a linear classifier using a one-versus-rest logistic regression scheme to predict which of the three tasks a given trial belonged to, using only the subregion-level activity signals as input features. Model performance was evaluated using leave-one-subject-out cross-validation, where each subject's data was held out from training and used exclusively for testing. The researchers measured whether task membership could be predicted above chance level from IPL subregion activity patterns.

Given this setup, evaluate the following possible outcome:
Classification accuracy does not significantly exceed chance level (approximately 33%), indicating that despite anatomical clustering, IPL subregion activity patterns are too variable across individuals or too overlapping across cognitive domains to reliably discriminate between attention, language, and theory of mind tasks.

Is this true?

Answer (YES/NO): NO